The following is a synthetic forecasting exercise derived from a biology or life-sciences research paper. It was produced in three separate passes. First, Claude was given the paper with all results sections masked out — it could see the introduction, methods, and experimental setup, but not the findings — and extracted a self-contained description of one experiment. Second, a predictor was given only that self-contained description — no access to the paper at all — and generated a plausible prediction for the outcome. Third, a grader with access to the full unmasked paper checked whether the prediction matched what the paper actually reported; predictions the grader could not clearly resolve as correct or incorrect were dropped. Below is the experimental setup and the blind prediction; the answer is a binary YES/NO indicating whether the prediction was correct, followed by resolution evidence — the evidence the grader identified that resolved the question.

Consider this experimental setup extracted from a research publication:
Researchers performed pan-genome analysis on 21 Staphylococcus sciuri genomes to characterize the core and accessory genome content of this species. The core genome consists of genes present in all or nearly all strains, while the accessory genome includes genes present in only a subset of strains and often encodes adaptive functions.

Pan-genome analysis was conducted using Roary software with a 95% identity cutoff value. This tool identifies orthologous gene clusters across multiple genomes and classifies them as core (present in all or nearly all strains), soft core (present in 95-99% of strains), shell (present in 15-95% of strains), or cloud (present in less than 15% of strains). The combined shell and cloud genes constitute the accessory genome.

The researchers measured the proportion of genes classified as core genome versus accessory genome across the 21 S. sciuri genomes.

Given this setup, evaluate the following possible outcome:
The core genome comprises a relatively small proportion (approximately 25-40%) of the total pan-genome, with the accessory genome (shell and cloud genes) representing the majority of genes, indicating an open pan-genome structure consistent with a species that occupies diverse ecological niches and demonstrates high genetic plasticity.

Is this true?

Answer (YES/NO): YES